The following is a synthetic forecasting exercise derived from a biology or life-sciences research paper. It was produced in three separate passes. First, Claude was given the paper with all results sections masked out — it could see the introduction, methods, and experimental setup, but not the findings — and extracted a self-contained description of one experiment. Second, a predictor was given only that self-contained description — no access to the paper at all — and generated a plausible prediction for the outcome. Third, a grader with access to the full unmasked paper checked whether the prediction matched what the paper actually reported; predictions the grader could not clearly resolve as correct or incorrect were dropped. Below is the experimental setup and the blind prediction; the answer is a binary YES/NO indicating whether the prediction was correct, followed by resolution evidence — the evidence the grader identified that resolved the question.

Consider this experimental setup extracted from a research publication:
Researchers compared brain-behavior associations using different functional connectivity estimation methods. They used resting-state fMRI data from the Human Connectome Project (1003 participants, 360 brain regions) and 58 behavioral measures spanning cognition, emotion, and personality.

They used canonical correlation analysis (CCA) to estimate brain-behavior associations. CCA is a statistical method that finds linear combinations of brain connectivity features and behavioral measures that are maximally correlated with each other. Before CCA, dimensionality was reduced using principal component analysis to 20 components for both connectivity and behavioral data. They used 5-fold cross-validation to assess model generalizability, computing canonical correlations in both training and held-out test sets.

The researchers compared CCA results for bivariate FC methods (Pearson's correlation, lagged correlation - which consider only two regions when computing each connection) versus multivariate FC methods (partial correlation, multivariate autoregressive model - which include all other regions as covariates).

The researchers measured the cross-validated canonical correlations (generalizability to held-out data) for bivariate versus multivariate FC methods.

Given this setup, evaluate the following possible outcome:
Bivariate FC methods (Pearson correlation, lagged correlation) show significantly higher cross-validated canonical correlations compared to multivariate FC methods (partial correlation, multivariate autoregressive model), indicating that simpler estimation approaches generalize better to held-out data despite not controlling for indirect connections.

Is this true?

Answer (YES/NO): YES